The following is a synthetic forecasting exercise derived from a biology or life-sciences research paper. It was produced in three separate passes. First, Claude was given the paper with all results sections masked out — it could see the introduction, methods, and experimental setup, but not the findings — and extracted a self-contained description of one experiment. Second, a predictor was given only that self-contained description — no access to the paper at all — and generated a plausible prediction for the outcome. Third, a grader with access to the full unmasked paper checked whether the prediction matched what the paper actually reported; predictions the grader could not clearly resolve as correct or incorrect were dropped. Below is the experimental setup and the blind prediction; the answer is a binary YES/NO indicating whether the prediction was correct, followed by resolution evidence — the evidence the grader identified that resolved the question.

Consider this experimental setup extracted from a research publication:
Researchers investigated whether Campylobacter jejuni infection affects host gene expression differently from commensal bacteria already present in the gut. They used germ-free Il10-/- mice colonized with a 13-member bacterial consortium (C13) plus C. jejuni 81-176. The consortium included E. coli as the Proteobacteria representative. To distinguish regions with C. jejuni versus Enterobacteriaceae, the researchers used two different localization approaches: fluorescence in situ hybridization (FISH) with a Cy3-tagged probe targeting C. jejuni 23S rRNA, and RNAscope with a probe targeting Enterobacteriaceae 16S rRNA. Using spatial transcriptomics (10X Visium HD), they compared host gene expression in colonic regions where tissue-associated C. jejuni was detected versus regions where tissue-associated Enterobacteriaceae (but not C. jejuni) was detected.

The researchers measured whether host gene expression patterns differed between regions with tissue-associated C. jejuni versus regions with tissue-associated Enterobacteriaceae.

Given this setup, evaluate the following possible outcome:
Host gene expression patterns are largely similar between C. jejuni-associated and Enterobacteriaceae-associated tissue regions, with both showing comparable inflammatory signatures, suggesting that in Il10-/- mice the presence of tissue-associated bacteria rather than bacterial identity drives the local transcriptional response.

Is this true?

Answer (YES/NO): NO